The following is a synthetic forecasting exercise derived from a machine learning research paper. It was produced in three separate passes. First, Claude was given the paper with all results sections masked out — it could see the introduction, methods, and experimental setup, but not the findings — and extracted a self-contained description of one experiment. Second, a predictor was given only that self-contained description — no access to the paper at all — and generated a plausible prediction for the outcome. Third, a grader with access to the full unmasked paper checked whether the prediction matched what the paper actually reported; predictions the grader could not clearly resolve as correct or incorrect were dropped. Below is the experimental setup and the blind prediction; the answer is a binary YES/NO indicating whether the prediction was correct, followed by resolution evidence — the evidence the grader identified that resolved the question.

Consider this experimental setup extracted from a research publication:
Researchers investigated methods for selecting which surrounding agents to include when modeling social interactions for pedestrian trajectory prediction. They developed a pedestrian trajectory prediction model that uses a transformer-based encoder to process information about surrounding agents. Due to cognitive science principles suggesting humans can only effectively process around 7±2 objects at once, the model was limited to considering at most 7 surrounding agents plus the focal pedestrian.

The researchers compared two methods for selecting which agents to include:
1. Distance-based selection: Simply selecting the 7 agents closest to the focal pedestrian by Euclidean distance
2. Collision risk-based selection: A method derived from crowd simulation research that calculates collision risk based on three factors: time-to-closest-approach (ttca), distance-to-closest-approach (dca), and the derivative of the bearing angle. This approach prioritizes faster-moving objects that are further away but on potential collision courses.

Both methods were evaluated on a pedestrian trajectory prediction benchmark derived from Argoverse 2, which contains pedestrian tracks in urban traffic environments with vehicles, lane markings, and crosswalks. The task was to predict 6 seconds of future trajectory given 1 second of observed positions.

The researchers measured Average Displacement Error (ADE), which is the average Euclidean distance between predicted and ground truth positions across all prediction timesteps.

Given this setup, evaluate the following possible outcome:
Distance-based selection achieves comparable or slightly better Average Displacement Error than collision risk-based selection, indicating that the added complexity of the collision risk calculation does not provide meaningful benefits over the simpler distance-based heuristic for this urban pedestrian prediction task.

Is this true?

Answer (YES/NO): NO